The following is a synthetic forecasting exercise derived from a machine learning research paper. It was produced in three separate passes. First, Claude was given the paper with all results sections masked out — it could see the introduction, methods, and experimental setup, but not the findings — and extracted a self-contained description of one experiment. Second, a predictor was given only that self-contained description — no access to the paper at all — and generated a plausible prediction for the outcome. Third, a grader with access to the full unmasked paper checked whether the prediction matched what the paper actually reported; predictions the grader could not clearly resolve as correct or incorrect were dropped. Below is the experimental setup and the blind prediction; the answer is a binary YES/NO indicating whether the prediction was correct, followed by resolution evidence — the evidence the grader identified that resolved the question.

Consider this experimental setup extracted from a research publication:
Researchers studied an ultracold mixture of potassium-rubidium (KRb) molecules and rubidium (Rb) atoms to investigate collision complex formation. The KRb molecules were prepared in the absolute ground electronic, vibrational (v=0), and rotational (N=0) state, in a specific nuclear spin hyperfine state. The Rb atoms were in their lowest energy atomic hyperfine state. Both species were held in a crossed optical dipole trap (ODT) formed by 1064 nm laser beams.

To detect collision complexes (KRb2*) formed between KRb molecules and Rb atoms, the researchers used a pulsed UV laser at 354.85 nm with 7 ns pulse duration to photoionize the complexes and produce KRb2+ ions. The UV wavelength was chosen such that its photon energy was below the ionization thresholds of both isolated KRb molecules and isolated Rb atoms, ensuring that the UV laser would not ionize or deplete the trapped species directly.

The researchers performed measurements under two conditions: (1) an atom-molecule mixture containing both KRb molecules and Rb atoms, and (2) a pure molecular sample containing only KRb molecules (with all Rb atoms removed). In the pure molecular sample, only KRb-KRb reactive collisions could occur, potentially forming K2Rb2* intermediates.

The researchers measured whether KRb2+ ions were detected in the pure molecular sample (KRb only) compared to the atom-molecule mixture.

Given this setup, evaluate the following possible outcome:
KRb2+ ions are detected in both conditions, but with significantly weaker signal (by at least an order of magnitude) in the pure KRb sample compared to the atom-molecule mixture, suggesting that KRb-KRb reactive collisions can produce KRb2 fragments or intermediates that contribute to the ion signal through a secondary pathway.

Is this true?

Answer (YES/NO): NO